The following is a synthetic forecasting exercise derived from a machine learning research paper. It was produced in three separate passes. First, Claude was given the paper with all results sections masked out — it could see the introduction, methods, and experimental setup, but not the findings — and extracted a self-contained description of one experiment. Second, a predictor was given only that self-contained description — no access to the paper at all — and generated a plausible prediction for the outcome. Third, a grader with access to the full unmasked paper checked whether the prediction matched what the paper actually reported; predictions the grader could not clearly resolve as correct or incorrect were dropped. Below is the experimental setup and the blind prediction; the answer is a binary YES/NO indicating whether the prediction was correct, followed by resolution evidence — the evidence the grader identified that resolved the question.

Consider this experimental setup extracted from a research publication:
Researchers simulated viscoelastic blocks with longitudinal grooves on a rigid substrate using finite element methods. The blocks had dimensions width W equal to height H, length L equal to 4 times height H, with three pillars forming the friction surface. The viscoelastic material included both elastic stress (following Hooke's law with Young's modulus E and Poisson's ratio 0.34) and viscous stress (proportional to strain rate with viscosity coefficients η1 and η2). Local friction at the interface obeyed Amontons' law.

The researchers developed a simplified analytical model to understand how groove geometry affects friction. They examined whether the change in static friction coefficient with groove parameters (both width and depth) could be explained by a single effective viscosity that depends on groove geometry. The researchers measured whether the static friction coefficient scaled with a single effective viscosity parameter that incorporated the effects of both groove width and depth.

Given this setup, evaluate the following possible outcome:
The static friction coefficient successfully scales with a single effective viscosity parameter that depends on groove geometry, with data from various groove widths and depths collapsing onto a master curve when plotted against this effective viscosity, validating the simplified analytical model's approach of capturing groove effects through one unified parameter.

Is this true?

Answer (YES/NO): YES